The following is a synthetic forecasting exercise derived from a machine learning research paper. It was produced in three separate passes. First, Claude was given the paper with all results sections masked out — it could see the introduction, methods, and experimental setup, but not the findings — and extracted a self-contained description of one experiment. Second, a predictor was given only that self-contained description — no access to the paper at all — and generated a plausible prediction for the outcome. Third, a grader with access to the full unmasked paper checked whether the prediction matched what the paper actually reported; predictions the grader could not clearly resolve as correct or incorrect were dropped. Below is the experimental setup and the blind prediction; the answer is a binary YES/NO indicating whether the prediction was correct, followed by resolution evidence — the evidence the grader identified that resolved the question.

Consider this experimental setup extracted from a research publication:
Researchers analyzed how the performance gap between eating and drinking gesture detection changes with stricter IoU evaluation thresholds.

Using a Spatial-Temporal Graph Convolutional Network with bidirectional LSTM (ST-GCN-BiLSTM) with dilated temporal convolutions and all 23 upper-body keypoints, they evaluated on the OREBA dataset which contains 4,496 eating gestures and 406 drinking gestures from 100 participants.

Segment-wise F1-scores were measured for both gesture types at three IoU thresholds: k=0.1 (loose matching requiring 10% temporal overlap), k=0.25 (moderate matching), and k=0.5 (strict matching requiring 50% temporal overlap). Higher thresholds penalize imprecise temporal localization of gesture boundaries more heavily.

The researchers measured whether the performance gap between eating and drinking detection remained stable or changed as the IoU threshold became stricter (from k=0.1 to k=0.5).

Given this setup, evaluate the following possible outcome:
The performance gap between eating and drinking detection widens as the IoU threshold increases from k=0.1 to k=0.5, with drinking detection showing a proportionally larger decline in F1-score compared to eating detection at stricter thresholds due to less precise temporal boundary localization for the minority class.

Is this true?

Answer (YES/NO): YES